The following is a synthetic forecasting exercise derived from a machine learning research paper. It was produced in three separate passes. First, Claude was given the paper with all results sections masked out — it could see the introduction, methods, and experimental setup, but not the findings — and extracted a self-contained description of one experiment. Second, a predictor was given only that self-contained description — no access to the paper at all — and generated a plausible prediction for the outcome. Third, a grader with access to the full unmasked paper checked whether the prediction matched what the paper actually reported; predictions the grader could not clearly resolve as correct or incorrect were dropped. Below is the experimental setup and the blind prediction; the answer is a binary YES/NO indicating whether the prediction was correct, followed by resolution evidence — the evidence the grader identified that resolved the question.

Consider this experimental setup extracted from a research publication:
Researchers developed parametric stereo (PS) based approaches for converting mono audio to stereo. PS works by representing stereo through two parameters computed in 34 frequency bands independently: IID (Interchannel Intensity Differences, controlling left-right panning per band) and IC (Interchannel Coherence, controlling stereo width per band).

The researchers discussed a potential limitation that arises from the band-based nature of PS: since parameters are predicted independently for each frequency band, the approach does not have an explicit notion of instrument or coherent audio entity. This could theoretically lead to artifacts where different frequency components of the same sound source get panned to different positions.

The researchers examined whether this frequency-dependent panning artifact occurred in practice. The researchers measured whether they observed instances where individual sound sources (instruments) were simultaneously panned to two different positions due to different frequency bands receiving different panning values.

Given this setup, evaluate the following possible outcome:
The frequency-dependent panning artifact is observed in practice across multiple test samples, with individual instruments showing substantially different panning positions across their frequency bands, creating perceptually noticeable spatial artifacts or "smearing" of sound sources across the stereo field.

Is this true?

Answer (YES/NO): NO